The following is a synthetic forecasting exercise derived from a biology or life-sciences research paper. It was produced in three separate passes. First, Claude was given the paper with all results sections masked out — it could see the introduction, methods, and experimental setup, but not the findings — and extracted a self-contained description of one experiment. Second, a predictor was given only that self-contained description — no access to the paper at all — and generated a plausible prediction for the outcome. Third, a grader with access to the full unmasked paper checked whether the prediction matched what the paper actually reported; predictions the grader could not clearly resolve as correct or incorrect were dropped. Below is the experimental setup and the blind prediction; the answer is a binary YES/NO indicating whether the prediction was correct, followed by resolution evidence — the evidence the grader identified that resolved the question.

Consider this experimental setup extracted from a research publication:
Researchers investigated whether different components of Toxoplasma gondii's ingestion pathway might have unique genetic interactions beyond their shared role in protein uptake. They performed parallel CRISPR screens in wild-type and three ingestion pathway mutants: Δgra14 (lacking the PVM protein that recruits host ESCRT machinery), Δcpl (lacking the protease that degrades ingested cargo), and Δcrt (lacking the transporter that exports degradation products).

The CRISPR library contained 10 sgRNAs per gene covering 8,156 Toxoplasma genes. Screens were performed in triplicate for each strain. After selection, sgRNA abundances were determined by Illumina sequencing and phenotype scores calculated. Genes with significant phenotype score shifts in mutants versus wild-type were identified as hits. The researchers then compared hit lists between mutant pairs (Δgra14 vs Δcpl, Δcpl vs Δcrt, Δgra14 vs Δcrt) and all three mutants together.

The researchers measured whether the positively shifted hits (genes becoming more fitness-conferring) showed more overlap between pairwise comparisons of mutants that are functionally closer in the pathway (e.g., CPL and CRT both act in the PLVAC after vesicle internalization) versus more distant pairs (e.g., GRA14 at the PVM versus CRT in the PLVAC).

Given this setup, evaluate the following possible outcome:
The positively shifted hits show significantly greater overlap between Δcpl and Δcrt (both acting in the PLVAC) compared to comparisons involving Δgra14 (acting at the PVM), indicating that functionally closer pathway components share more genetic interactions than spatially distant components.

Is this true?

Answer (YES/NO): YES